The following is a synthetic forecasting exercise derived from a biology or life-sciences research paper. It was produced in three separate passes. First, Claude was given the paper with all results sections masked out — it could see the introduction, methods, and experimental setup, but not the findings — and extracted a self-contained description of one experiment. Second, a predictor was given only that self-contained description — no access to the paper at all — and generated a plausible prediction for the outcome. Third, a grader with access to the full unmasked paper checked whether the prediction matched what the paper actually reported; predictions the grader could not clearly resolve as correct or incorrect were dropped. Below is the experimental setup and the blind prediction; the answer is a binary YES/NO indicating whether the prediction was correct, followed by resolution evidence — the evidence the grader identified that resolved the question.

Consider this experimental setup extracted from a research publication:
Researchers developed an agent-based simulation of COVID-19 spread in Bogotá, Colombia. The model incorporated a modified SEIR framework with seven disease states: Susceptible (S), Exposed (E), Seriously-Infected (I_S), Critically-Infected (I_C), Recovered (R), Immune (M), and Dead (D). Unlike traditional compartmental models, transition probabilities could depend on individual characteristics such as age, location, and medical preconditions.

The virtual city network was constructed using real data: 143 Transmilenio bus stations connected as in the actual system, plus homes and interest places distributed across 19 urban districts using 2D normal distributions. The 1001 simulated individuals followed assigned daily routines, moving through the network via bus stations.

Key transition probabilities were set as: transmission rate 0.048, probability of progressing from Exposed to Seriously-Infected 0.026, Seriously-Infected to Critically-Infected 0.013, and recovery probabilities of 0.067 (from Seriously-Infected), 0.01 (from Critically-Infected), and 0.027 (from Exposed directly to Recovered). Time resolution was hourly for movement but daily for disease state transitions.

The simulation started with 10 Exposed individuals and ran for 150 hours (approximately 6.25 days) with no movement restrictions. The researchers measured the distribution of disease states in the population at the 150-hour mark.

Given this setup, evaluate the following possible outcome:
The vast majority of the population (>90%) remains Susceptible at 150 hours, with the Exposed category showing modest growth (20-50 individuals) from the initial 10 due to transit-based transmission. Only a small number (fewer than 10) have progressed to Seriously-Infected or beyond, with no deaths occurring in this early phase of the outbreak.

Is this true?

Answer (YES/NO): NO